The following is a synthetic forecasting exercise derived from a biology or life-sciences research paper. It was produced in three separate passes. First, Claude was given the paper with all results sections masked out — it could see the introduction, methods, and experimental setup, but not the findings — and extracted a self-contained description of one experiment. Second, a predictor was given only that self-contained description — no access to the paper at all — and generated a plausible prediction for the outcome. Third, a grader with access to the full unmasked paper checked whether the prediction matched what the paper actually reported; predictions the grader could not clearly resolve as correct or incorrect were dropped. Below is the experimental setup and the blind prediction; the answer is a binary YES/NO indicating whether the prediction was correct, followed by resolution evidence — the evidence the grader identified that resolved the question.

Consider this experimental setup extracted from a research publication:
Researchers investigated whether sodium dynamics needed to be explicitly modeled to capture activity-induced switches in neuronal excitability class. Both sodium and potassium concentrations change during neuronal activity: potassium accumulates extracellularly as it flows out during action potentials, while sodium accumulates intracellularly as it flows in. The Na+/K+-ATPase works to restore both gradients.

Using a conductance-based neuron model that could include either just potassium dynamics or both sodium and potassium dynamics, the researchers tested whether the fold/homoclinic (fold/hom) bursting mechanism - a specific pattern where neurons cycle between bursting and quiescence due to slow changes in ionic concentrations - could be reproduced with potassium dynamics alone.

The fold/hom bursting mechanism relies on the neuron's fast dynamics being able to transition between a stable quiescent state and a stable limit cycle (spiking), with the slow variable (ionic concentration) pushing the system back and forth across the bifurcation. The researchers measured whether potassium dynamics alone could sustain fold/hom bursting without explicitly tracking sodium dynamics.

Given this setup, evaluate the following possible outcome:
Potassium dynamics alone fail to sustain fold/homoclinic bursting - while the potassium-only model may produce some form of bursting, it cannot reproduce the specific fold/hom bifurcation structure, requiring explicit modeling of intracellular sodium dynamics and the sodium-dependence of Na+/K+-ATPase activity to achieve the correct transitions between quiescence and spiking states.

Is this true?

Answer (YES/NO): NO